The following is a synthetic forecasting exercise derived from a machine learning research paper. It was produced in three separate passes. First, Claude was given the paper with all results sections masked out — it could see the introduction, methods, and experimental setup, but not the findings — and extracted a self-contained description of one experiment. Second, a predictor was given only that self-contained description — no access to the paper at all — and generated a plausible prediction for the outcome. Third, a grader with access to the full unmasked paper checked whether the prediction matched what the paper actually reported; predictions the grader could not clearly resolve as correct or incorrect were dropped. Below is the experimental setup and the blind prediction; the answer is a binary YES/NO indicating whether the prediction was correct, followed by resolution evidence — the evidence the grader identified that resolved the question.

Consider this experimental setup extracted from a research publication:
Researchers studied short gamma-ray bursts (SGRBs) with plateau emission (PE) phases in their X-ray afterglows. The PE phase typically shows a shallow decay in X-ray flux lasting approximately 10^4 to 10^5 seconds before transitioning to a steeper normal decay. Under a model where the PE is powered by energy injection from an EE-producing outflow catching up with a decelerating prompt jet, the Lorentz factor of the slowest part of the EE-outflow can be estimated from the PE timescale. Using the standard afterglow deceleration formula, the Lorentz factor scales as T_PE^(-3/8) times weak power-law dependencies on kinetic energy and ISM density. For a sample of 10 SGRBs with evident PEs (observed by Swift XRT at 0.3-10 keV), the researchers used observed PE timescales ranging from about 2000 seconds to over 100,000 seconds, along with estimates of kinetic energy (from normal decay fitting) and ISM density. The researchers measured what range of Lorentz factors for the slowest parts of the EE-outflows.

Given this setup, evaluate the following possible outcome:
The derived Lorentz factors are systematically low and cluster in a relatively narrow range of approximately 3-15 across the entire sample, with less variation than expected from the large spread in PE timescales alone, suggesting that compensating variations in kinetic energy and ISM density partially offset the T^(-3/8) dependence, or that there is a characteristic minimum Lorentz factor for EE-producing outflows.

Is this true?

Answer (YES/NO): NO